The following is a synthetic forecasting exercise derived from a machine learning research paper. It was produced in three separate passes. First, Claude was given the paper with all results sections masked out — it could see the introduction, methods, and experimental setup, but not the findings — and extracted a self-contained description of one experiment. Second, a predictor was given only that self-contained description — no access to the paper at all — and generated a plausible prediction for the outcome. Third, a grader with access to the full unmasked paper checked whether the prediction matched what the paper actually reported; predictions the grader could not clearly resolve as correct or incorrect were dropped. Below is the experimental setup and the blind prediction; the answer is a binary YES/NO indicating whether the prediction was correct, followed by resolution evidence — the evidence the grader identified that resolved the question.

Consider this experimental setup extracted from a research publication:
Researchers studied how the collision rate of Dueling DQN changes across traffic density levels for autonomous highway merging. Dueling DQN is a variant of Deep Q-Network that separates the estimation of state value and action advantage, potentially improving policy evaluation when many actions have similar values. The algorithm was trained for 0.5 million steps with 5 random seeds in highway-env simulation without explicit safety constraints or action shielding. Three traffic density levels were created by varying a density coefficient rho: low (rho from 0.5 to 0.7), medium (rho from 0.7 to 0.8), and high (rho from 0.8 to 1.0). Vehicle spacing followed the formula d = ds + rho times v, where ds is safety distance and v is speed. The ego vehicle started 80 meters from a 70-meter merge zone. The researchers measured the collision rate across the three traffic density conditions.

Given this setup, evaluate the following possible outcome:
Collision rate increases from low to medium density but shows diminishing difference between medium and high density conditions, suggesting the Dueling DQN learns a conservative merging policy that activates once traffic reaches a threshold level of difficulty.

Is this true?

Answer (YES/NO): NO